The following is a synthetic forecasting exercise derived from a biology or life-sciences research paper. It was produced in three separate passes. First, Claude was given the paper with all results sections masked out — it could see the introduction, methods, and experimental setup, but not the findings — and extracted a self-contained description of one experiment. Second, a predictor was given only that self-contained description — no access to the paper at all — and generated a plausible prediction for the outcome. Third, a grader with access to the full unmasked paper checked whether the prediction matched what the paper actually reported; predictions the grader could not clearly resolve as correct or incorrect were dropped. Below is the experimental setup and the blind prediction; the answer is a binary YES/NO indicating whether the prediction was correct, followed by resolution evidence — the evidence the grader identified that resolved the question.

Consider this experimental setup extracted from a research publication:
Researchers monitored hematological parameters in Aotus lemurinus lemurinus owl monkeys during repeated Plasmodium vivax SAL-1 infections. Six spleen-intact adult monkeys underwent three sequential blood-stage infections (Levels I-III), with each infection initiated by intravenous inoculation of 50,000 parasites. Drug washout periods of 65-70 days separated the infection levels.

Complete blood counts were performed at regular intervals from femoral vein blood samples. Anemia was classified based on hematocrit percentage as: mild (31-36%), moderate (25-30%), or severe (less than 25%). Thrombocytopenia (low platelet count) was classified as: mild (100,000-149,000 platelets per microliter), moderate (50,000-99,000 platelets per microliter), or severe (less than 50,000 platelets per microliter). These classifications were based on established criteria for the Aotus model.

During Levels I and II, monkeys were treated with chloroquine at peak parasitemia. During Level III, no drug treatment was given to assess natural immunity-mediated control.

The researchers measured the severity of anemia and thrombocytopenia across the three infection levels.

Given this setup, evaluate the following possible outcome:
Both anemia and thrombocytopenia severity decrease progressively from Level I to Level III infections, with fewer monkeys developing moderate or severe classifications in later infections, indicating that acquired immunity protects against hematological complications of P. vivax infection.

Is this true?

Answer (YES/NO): YES